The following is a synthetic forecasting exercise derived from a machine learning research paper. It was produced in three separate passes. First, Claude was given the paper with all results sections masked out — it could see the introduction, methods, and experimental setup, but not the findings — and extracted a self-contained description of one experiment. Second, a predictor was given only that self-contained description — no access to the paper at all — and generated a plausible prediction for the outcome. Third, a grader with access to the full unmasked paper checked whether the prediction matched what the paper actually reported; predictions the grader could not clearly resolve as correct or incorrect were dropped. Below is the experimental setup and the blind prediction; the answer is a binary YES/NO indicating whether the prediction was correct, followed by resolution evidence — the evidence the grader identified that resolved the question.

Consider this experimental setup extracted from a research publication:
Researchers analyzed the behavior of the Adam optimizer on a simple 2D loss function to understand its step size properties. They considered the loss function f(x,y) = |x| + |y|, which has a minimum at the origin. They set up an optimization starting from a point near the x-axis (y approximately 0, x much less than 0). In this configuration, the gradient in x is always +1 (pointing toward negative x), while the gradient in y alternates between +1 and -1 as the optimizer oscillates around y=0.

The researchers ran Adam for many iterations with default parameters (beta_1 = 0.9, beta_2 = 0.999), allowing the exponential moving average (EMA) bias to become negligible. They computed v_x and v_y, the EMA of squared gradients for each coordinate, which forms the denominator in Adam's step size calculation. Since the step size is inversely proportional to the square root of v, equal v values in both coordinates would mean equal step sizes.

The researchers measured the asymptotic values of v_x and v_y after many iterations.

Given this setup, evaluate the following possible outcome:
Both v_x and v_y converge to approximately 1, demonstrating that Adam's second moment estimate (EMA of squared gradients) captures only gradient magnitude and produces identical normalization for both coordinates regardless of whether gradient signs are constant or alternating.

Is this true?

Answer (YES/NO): YES